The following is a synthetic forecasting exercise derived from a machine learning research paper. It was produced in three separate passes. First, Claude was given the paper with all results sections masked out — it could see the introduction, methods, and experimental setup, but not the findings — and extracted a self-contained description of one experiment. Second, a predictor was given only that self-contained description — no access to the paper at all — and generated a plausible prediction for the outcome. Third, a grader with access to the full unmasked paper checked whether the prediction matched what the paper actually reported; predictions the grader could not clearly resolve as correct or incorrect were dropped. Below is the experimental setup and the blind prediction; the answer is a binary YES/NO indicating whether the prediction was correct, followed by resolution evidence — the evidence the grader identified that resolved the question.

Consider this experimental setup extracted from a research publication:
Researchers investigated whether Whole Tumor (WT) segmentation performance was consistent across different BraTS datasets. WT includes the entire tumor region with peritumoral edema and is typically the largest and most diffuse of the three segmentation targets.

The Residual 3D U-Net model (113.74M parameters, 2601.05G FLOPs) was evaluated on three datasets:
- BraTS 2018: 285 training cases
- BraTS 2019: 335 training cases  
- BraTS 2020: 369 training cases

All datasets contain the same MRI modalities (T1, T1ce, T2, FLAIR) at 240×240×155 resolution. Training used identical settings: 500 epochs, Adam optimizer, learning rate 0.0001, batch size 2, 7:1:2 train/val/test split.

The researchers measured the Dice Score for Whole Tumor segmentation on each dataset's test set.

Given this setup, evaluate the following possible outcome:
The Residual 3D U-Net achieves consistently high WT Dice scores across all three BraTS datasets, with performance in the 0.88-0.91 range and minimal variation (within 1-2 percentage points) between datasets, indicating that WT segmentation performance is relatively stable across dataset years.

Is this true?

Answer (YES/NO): YES